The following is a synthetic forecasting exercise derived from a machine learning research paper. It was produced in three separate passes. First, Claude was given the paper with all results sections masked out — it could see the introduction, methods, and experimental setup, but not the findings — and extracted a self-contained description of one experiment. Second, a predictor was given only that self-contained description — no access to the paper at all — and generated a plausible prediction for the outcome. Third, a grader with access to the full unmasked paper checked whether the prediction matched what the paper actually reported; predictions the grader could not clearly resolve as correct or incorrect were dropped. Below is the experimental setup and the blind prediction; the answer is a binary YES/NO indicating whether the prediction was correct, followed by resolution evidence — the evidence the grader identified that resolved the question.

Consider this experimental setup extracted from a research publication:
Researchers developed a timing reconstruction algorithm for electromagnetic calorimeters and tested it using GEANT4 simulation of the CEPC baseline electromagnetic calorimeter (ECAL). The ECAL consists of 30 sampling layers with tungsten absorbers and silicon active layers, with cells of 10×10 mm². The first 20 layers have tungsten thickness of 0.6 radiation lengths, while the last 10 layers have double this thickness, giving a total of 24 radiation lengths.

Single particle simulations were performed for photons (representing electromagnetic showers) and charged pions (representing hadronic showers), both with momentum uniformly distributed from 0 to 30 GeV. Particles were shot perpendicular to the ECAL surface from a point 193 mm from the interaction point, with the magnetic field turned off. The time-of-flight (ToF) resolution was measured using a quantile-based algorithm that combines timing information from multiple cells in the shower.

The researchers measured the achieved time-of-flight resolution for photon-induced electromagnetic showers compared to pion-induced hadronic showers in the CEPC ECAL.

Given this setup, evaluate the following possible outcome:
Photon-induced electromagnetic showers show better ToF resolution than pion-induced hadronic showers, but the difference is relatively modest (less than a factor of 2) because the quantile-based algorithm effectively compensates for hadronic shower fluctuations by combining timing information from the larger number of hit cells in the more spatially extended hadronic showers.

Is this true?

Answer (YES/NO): NO